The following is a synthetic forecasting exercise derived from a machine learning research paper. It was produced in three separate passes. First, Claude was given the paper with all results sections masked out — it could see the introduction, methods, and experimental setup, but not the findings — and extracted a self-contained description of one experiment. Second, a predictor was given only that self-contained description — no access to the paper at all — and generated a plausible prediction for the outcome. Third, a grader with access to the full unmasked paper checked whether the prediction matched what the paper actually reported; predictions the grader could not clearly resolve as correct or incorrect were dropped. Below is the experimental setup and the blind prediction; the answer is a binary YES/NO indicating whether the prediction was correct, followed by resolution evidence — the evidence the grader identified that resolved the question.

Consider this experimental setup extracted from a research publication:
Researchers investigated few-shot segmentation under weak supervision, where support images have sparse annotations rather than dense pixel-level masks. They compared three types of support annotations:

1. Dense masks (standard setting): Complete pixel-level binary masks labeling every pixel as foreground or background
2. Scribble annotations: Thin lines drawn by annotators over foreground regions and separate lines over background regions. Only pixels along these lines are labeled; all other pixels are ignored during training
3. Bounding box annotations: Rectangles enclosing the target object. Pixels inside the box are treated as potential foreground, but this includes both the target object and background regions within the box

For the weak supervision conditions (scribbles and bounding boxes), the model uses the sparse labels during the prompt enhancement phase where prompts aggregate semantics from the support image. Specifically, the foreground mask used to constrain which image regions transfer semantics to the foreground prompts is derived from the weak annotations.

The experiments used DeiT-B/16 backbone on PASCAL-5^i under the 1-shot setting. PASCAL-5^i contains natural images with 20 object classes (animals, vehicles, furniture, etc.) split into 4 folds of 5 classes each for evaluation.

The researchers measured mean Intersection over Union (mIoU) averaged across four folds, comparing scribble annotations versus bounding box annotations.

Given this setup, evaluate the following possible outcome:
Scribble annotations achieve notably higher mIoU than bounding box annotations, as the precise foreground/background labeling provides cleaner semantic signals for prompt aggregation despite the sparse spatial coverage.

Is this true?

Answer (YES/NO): YES